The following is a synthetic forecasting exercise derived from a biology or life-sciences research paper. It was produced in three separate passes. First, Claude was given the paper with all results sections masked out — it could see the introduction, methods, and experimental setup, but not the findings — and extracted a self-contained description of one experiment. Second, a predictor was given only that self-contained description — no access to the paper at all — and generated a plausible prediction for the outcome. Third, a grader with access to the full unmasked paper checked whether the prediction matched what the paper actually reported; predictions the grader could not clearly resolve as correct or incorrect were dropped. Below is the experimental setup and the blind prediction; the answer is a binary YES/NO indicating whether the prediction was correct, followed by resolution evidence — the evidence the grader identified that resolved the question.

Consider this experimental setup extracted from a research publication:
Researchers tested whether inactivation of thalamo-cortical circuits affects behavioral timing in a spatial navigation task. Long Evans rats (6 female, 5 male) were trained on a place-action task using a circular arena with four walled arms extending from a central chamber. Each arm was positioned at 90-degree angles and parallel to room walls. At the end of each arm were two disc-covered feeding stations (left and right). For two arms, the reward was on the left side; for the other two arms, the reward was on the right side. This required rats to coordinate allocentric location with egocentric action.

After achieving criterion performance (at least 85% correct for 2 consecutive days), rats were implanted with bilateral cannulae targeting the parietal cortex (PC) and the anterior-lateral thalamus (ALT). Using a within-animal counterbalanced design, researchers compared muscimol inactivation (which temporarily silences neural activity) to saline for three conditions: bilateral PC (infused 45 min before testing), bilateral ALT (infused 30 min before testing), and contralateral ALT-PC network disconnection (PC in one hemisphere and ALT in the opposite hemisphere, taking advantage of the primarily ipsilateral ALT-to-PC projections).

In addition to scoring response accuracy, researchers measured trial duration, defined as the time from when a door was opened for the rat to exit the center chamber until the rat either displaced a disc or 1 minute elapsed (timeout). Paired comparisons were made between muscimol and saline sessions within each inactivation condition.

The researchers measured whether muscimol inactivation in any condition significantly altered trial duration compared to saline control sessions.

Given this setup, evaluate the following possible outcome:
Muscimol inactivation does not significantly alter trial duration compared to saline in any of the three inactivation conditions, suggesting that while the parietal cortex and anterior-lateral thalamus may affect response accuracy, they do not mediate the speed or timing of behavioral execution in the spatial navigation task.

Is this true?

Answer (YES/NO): NO